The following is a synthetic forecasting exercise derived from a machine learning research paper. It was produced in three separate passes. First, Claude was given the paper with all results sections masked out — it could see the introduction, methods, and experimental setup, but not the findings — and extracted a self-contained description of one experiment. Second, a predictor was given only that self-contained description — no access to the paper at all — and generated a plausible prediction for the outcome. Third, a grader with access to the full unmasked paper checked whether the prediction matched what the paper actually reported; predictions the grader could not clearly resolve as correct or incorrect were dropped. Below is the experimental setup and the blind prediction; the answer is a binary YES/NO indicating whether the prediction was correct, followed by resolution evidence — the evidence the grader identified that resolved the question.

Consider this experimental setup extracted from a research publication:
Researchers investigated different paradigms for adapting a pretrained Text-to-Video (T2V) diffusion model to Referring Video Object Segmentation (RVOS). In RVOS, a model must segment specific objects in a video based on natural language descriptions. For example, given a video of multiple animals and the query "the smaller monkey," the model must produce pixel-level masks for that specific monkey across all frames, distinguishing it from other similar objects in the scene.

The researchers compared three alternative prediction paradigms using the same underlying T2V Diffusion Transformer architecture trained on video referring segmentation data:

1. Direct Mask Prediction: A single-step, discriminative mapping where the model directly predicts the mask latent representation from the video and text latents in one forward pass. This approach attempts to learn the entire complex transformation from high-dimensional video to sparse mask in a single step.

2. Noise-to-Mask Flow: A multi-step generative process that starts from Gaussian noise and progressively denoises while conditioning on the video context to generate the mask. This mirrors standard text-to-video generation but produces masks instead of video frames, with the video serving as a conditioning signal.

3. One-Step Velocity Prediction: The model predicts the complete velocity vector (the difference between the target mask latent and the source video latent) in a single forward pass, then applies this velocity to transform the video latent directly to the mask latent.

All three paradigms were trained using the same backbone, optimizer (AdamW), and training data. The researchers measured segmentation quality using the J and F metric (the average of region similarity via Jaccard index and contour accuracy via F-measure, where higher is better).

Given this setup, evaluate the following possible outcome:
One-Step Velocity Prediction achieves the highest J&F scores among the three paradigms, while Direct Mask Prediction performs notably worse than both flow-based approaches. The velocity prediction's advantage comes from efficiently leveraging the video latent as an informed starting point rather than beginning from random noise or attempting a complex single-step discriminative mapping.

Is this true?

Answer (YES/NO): NO